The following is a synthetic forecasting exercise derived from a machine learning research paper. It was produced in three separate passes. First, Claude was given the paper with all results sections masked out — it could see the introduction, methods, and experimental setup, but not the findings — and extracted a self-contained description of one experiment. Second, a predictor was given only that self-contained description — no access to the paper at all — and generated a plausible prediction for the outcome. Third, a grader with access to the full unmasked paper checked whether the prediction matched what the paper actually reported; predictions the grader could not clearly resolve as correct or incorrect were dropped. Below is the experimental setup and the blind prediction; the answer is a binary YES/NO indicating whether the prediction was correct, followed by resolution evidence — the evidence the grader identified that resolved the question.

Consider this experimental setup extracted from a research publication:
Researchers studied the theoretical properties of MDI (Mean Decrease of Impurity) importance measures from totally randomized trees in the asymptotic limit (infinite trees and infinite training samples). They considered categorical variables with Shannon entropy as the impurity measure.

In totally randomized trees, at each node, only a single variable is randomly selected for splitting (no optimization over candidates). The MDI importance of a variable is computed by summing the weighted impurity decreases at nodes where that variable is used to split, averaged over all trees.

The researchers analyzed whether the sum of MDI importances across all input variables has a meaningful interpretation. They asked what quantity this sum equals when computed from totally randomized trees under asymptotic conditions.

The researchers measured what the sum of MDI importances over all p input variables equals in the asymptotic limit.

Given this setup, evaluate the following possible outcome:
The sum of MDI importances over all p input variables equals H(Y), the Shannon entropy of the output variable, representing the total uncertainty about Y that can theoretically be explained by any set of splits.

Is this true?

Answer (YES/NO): NO